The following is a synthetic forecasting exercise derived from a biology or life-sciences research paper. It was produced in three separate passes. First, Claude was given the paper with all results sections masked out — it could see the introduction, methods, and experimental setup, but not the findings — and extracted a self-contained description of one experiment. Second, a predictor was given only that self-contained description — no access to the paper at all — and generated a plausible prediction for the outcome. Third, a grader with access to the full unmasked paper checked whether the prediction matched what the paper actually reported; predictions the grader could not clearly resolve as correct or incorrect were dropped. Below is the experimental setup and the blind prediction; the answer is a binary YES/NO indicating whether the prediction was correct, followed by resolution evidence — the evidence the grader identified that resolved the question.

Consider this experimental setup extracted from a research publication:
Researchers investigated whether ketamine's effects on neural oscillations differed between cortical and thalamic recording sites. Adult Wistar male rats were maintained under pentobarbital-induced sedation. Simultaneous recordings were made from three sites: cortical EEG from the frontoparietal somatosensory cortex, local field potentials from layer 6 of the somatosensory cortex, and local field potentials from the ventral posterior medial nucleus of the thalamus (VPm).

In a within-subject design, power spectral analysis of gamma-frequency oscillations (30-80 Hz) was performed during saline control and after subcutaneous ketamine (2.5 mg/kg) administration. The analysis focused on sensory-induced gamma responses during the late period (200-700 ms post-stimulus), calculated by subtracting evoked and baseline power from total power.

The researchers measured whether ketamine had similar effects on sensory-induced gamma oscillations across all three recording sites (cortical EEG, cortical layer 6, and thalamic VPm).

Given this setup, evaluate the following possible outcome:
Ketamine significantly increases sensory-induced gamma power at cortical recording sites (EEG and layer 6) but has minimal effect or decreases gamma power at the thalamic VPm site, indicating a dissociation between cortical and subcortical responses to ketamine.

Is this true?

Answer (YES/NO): NO